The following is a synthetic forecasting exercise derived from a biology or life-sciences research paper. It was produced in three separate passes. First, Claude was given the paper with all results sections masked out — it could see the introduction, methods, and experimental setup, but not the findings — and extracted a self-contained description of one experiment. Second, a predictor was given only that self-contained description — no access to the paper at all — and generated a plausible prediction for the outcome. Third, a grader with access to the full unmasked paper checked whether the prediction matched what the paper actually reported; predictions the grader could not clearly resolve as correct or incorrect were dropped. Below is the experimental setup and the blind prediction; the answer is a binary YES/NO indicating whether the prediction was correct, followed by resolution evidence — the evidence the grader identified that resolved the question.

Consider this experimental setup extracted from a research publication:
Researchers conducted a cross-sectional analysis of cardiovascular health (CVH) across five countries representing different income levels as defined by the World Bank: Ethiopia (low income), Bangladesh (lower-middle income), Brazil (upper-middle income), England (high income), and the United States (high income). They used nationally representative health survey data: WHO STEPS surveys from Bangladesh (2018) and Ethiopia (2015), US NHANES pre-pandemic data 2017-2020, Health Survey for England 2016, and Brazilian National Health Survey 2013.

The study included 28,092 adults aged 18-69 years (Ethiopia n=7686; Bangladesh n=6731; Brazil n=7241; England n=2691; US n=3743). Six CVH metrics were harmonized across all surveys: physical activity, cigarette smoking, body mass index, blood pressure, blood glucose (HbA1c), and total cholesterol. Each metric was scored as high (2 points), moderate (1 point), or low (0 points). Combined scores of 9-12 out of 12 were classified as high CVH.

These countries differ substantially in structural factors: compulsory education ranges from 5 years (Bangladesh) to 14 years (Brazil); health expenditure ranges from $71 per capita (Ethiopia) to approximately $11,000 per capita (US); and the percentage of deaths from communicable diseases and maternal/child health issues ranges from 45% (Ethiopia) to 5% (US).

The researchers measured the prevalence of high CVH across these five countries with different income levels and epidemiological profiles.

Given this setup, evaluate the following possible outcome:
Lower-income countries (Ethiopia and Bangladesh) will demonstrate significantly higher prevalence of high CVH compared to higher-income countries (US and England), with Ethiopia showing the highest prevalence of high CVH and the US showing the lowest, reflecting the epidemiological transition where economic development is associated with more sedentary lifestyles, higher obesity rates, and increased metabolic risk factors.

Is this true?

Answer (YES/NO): NO